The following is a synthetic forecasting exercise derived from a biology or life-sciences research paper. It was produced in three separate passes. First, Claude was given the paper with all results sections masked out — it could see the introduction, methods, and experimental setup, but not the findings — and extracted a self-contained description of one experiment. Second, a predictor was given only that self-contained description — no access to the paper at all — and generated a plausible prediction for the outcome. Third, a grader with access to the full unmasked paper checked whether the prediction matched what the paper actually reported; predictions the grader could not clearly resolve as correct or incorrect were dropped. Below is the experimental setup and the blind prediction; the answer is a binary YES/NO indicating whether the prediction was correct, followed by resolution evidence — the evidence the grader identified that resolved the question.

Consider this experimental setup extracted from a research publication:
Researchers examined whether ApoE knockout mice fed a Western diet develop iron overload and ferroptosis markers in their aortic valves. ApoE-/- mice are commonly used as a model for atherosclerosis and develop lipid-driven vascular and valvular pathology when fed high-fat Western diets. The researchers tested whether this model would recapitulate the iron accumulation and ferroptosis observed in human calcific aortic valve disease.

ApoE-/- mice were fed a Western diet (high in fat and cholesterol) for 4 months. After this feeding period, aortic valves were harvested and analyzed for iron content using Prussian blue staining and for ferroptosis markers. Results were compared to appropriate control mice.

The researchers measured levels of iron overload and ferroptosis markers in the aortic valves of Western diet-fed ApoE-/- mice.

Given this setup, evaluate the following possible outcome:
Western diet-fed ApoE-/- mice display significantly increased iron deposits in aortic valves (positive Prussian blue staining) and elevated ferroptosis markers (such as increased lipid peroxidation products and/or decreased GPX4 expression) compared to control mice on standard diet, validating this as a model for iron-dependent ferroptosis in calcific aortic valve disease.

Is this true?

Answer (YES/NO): NO